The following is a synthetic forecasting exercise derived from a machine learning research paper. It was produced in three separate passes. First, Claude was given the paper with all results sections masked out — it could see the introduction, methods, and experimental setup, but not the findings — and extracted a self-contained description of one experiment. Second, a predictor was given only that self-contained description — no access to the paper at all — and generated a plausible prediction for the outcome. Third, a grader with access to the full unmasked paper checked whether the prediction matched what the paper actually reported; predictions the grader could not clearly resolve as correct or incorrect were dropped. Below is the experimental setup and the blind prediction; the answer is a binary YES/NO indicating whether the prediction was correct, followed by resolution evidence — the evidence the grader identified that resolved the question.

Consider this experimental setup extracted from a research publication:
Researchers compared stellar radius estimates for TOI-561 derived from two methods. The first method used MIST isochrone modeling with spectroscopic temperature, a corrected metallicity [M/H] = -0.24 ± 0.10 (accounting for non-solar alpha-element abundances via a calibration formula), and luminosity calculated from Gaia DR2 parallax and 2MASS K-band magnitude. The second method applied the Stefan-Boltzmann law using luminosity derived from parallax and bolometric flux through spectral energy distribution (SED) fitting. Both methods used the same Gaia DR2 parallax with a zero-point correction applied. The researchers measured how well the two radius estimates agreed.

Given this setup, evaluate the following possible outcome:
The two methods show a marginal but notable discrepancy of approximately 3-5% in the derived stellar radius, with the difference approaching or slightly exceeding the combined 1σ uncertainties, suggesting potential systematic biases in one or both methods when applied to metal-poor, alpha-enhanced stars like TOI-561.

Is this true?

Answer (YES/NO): YES